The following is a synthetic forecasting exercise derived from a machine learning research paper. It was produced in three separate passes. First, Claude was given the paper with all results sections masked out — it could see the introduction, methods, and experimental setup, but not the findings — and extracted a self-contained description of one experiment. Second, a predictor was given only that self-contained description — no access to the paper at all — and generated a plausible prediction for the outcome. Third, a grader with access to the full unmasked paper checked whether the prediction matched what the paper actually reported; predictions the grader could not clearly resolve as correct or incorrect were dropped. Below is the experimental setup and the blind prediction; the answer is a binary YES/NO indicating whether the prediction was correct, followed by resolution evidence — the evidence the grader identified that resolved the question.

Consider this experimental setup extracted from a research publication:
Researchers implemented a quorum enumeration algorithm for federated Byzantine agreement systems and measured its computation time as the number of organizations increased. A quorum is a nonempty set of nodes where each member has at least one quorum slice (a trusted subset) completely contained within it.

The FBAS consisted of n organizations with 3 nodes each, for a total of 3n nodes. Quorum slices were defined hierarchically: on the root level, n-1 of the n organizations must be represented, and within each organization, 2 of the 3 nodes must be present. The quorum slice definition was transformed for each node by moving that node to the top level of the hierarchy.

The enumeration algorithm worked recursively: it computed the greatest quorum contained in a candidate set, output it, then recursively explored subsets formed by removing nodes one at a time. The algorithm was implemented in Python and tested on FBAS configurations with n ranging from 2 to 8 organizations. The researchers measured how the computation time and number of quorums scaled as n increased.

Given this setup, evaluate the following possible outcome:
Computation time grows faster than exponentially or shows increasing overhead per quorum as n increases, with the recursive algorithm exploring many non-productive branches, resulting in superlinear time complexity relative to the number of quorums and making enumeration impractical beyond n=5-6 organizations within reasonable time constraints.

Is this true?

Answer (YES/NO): NO